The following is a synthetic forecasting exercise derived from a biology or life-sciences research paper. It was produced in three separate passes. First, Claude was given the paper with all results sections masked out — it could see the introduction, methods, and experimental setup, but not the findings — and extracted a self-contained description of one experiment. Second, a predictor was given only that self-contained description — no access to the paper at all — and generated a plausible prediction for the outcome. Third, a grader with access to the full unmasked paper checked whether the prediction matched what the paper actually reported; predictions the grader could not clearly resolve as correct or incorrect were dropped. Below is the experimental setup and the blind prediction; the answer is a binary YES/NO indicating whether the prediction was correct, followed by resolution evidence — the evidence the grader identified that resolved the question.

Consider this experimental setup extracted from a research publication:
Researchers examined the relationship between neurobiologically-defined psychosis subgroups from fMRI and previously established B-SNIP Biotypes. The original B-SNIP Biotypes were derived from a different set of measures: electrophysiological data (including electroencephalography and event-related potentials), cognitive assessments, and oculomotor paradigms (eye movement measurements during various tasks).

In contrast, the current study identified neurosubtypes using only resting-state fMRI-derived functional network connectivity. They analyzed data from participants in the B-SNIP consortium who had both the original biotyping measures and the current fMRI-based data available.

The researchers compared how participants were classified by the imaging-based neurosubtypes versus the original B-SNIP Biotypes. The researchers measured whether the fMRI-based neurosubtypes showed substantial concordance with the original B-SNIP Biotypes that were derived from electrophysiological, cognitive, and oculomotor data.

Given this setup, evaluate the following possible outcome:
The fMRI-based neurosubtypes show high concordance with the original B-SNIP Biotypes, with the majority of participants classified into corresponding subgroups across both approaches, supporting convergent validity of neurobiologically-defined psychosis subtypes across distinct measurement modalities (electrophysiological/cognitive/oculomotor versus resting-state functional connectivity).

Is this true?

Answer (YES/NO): NO